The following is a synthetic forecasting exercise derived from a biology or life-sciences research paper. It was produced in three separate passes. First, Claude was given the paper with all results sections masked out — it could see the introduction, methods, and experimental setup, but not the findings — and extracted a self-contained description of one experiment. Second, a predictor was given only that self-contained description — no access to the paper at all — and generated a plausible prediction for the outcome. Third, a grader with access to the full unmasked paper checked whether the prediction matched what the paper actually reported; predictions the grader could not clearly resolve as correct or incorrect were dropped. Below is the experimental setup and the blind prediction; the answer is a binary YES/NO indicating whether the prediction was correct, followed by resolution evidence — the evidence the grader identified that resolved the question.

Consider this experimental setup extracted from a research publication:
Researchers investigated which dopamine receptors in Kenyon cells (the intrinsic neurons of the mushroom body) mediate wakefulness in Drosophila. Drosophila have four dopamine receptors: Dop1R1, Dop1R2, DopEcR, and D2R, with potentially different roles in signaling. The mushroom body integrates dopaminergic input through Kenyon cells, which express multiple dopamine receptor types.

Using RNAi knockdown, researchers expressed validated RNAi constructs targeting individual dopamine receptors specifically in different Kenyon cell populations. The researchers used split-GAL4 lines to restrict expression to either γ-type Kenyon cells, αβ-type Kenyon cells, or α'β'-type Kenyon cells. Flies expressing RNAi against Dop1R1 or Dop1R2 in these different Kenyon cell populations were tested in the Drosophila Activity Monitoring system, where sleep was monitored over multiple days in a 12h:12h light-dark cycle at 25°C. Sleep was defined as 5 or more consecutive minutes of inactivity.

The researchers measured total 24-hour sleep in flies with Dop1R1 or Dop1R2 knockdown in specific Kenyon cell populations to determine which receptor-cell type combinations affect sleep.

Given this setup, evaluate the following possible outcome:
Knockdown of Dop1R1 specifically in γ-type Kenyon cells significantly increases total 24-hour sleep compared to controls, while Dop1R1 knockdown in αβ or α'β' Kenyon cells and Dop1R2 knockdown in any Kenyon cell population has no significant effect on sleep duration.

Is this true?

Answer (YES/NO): NO